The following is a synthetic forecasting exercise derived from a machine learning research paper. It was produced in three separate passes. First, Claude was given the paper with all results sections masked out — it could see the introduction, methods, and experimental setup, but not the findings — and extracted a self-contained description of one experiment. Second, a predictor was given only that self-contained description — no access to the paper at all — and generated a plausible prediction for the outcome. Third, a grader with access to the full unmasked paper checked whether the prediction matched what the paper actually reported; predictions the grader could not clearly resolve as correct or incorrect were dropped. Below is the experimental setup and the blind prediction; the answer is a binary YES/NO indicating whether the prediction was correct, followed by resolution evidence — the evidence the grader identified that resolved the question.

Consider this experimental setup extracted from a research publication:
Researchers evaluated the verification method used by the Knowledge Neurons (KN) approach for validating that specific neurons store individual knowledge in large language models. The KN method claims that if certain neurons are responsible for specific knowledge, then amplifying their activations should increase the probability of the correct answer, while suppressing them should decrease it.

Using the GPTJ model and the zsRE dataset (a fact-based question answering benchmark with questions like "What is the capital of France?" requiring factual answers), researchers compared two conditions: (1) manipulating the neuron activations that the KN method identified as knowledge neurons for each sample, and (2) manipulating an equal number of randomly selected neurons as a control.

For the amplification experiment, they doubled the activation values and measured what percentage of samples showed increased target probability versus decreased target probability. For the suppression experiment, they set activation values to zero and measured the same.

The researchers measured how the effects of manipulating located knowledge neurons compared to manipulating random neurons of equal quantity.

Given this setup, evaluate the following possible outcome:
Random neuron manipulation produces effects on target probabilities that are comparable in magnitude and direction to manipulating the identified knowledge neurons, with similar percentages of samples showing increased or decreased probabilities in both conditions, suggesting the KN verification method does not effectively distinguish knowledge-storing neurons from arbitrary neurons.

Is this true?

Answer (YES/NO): YES